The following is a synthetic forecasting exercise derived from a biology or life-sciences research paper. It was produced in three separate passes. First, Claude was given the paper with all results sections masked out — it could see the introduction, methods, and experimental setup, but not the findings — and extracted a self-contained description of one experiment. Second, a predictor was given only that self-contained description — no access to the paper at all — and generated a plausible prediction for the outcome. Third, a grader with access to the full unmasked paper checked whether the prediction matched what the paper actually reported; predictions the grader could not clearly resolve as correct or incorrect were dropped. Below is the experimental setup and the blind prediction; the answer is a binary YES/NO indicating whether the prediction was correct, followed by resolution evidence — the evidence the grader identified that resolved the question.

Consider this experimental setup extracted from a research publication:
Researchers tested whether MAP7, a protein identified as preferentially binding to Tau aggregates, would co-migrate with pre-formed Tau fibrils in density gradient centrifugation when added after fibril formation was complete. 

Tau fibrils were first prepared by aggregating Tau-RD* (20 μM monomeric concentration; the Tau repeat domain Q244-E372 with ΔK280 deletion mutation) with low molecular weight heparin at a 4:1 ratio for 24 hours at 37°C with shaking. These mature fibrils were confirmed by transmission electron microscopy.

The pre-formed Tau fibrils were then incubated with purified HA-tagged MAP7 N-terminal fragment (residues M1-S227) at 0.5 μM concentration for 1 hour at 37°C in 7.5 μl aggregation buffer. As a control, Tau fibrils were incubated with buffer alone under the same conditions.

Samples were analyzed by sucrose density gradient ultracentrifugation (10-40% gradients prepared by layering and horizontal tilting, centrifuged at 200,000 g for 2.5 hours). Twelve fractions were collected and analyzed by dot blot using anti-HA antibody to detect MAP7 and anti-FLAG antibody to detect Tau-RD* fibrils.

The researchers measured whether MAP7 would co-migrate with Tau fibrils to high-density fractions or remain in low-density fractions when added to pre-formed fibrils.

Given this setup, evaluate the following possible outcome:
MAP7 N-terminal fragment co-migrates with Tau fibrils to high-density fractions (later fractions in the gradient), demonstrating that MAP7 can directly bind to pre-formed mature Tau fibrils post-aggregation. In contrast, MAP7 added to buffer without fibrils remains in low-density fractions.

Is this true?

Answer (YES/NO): NO